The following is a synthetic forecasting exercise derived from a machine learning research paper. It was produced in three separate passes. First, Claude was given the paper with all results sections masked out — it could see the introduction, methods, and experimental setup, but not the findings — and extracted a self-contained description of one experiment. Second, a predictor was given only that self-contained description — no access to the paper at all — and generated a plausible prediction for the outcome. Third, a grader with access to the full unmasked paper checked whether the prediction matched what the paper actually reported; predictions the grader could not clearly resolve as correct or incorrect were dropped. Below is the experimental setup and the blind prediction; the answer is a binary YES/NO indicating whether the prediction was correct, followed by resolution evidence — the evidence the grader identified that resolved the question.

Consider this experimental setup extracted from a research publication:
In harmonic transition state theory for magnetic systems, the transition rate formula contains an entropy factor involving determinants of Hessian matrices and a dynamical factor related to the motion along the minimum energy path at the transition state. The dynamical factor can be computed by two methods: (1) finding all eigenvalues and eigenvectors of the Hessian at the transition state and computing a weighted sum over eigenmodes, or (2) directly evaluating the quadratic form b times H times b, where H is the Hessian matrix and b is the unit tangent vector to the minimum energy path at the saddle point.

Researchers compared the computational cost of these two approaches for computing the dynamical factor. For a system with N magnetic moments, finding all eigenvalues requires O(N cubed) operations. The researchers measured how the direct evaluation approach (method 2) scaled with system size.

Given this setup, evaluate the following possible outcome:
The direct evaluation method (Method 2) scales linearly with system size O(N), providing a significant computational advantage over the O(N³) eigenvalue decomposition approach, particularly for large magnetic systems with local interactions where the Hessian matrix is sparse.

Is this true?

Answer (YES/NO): YES